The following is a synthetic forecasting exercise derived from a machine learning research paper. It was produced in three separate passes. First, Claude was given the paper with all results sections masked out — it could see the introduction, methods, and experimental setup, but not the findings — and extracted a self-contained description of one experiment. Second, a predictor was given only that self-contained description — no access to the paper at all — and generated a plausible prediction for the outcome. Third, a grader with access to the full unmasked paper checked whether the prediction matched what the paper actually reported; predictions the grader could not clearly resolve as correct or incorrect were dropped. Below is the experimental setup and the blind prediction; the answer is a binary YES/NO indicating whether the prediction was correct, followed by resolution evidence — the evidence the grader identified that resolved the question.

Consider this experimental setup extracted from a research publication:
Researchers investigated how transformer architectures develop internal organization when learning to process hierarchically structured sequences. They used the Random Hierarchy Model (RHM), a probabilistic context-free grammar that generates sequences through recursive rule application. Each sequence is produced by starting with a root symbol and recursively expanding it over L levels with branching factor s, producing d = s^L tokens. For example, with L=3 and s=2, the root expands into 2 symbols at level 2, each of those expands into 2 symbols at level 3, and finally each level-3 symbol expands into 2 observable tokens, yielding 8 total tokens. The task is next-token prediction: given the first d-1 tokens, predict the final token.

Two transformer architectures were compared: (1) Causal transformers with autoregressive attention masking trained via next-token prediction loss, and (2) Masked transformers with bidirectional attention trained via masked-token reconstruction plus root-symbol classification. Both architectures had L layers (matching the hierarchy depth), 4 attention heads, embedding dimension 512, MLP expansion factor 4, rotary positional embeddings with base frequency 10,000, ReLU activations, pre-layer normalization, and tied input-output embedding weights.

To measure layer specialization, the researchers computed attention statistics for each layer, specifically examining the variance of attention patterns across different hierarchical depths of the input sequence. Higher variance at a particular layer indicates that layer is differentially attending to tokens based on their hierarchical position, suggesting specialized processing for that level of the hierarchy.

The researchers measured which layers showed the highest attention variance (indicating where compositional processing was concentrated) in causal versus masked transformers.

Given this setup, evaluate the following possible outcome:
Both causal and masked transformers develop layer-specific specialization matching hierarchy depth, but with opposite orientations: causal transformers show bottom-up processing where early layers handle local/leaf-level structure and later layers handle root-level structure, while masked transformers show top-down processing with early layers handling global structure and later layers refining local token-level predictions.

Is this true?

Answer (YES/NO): NO